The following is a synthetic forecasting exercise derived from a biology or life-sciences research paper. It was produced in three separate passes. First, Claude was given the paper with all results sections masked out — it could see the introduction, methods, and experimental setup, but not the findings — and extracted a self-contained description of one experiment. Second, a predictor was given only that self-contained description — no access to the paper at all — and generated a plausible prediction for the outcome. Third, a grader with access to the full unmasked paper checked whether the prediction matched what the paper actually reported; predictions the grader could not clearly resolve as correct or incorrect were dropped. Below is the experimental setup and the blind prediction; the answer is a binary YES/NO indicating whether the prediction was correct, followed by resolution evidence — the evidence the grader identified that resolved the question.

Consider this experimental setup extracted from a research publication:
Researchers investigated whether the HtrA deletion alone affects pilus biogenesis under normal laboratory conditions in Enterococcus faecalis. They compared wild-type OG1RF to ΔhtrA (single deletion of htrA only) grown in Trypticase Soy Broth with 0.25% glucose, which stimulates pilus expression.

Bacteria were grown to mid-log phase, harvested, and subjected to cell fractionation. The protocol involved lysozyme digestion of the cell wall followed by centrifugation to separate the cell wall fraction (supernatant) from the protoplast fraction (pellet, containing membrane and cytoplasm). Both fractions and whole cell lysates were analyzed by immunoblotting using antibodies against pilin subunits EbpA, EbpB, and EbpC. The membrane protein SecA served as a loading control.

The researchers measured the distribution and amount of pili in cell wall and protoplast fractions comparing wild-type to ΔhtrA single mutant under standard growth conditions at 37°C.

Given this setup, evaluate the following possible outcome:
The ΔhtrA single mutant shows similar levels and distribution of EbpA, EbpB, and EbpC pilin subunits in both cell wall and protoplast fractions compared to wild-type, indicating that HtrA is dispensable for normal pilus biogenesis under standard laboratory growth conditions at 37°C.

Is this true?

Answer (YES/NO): YES